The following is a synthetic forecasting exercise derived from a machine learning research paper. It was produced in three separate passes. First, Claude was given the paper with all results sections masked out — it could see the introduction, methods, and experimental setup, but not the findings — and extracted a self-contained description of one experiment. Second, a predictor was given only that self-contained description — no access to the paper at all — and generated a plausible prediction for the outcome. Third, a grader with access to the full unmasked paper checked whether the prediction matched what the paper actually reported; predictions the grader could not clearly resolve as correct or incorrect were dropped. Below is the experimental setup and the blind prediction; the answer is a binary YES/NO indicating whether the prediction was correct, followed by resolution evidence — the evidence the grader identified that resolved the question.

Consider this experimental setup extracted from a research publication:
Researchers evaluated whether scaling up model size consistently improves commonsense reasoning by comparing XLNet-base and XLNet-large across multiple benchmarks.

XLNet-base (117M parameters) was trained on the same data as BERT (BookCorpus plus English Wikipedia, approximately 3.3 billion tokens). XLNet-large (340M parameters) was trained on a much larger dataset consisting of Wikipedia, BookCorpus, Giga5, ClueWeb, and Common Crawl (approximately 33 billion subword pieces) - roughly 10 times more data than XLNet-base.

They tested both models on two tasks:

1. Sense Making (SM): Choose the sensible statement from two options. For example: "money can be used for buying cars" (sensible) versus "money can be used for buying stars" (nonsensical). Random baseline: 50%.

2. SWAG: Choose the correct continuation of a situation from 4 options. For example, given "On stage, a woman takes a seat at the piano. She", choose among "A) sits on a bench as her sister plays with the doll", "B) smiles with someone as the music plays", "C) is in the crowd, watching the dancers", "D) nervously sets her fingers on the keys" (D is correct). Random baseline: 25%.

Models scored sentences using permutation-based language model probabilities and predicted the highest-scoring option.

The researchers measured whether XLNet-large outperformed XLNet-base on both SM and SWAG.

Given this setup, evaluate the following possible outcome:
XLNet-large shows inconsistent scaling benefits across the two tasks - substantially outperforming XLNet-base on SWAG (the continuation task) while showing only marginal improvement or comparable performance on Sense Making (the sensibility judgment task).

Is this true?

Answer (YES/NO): NO